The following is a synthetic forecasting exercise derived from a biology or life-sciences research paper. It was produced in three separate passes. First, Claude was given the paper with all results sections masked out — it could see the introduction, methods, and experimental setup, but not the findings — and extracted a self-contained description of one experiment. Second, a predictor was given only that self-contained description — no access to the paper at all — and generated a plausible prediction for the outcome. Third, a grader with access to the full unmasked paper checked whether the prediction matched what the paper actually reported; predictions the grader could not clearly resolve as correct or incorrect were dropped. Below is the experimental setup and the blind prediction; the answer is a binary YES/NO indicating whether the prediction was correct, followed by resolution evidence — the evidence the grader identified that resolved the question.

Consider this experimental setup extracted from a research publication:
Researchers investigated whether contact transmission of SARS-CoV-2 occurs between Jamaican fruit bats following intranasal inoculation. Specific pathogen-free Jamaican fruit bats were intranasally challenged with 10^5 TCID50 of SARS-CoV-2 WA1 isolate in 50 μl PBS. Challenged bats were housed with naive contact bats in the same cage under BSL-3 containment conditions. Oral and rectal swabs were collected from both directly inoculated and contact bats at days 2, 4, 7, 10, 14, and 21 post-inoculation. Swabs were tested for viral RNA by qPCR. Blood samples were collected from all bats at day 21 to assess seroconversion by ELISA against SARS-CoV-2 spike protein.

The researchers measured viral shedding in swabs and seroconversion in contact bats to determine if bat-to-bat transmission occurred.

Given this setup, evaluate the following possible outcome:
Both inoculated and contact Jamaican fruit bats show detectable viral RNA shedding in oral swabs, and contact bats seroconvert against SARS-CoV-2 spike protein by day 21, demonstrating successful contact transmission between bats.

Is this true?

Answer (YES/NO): NO